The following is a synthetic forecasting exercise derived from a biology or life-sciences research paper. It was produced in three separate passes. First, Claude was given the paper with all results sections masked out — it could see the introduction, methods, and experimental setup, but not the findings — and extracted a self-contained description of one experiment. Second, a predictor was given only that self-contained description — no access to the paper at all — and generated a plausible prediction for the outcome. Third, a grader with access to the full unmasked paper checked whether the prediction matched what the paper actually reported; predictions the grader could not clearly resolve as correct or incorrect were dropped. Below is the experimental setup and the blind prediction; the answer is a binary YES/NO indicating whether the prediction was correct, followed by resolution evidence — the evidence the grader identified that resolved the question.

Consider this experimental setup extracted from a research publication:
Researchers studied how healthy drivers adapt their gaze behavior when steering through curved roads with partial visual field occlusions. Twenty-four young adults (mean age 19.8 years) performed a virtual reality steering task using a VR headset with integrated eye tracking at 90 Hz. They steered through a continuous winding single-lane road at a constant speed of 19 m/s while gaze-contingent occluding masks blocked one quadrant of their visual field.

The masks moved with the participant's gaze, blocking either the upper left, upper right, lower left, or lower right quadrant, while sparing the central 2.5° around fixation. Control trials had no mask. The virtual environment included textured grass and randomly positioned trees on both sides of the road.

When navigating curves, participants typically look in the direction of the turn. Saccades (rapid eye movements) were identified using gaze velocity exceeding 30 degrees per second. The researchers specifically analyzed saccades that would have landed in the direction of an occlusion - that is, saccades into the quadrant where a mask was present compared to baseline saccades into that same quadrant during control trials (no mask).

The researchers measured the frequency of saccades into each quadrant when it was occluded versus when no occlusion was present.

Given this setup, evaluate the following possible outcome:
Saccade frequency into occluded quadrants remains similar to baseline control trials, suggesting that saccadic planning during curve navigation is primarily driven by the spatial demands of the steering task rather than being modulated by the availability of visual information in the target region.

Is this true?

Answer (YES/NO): NO